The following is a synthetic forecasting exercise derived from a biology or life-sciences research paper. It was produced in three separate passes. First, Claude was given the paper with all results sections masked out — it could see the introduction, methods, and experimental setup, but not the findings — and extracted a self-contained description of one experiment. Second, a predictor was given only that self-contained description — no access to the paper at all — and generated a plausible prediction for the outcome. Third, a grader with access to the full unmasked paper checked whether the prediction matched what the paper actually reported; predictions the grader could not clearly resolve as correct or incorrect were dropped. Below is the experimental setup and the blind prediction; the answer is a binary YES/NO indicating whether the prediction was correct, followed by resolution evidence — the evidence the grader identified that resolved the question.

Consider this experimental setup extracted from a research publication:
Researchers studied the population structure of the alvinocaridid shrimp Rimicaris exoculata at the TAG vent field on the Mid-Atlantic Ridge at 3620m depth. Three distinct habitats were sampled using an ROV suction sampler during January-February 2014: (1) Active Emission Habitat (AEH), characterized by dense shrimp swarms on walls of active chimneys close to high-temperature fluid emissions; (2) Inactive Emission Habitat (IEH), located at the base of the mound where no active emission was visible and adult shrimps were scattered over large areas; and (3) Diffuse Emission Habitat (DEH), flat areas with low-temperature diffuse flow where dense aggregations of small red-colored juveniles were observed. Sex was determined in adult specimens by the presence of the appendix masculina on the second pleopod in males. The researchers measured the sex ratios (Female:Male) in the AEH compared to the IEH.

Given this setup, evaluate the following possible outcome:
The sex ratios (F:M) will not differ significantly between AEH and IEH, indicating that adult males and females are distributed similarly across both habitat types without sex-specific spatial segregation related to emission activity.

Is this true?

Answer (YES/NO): NO